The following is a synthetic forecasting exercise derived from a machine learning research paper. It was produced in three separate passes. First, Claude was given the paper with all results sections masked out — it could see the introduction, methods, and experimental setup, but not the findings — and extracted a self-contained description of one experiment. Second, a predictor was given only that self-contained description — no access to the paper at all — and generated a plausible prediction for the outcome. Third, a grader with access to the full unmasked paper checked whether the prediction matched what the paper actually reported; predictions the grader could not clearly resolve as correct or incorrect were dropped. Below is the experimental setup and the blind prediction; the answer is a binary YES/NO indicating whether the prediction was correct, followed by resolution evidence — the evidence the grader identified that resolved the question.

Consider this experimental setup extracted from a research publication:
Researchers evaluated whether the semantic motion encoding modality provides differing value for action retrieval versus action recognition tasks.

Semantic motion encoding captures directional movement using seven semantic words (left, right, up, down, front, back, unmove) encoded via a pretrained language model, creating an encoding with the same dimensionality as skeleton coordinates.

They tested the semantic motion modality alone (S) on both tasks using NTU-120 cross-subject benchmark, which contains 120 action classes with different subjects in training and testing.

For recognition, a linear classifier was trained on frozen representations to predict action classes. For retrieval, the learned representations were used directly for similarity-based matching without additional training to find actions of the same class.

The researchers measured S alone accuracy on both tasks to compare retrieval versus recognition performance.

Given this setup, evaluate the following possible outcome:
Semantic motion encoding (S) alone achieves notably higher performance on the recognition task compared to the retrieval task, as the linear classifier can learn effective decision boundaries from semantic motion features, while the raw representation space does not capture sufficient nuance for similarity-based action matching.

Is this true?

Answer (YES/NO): YES